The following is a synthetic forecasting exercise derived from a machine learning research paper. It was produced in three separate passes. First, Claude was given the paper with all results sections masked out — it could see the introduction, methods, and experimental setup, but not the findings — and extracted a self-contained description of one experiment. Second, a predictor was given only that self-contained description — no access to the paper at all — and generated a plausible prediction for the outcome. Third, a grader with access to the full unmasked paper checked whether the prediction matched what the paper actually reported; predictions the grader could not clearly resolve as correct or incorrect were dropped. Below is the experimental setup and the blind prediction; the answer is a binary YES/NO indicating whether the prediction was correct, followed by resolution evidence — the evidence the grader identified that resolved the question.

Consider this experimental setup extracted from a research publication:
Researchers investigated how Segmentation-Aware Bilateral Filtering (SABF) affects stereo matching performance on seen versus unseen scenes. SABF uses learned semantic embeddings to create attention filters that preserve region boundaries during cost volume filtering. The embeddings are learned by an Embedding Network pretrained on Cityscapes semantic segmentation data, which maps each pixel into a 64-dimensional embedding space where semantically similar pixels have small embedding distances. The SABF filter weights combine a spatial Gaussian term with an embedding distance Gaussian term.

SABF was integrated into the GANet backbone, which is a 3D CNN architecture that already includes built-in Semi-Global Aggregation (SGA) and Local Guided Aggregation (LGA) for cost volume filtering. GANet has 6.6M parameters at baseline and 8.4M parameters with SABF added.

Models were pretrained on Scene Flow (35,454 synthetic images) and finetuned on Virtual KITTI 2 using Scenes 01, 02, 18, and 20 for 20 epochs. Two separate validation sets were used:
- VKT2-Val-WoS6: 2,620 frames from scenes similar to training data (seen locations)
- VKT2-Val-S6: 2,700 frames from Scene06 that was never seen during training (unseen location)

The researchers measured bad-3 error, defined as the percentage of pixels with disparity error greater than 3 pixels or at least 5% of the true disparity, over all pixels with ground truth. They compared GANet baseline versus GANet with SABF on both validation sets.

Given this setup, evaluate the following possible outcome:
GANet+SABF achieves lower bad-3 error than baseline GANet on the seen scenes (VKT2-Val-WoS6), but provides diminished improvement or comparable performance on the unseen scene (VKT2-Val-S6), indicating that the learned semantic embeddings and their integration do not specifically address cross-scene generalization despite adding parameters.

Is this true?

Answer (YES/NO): NO